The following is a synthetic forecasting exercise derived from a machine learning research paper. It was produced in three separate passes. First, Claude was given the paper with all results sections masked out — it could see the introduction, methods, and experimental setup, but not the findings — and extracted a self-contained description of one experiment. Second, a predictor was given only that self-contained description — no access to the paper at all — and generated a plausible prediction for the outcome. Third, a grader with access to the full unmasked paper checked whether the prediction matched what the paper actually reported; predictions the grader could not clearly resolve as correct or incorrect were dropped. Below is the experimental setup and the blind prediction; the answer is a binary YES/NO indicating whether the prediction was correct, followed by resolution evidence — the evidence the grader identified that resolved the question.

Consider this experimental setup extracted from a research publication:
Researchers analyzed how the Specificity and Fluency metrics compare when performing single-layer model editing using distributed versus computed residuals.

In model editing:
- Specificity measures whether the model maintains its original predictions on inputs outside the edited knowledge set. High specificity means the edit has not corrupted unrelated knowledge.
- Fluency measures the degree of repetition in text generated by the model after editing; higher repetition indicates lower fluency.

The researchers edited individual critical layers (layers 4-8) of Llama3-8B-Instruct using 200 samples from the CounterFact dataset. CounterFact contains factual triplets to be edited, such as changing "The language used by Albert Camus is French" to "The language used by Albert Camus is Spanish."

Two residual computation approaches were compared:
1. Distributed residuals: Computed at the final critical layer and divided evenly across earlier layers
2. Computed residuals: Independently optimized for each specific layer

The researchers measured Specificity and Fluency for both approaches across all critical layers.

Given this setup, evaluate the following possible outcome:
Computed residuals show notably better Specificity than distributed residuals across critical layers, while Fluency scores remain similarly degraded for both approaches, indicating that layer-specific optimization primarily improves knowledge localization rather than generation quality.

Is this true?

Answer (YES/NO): NO